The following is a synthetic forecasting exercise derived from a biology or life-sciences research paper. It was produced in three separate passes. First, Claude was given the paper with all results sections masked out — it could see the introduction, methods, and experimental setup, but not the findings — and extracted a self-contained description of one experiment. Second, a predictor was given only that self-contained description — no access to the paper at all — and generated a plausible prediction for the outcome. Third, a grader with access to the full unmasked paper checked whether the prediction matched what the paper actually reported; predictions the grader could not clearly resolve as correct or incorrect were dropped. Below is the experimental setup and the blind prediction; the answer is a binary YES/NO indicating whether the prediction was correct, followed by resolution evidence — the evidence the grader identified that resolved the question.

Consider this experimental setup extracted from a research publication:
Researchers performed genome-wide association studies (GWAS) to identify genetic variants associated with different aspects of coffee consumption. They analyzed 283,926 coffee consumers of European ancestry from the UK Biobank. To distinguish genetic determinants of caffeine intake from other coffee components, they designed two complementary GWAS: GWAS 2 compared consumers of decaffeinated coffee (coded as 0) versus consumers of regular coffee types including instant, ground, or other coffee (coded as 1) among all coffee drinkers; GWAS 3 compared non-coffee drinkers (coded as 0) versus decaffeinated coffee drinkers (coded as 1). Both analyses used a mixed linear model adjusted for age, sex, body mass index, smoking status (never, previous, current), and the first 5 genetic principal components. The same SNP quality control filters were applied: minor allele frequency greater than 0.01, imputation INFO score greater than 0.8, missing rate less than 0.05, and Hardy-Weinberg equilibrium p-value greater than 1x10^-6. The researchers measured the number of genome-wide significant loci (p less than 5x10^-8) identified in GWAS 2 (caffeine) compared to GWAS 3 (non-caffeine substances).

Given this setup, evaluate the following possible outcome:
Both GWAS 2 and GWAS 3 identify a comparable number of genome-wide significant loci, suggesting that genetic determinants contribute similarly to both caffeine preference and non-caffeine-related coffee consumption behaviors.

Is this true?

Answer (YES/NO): NO